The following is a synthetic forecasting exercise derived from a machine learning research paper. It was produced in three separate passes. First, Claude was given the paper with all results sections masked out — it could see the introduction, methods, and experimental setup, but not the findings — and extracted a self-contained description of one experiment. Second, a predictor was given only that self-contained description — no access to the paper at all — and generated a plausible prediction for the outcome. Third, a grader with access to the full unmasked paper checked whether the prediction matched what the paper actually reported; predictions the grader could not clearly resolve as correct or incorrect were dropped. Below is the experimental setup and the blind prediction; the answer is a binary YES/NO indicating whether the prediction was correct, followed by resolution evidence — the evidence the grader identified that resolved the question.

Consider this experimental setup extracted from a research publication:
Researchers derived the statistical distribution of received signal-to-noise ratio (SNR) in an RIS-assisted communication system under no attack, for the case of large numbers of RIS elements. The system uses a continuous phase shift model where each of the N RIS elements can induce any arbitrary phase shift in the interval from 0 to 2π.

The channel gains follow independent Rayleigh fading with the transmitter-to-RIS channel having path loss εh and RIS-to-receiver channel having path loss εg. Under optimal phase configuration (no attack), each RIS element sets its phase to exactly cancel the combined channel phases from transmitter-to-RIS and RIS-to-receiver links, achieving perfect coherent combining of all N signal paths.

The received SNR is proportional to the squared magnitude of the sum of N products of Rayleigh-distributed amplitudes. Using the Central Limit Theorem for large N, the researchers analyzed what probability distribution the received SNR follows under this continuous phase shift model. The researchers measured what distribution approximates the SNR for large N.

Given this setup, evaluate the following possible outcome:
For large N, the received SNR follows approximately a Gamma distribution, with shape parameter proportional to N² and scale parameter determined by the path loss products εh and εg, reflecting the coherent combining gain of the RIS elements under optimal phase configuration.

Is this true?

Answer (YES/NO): NO